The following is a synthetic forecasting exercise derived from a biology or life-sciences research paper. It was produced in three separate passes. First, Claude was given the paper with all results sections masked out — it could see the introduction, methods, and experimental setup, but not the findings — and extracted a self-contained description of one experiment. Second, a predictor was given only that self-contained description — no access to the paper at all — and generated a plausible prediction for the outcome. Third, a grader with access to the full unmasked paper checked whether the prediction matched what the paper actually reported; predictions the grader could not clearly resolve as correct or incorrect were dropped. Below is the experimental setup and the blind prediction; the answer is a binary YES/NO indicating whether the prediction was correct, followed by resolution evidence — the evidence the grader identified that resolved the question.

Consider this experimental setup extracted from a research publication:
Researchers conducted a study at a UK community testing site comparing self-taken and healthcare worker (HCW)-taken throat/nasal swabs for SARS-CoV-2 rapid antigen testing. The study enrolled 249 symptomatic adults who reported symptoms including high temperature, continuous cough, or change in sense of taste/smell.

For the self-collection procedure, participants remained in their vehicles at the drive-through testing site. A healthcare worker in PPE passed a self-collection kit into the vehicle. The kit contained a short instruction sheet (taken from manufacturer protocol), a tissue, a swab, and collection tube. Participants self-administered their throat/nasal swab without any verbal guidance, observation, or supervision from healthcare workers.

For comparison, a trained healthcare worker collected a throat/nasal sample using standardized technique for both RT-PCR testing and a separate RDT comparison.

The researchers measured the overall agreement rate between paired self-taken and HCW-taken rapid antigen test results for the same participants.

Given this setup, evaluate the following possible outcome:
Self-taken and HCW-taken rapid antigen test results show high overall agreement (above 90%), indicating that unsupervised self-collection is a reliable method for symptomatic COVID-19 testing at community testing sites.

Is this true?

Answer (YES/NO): YES